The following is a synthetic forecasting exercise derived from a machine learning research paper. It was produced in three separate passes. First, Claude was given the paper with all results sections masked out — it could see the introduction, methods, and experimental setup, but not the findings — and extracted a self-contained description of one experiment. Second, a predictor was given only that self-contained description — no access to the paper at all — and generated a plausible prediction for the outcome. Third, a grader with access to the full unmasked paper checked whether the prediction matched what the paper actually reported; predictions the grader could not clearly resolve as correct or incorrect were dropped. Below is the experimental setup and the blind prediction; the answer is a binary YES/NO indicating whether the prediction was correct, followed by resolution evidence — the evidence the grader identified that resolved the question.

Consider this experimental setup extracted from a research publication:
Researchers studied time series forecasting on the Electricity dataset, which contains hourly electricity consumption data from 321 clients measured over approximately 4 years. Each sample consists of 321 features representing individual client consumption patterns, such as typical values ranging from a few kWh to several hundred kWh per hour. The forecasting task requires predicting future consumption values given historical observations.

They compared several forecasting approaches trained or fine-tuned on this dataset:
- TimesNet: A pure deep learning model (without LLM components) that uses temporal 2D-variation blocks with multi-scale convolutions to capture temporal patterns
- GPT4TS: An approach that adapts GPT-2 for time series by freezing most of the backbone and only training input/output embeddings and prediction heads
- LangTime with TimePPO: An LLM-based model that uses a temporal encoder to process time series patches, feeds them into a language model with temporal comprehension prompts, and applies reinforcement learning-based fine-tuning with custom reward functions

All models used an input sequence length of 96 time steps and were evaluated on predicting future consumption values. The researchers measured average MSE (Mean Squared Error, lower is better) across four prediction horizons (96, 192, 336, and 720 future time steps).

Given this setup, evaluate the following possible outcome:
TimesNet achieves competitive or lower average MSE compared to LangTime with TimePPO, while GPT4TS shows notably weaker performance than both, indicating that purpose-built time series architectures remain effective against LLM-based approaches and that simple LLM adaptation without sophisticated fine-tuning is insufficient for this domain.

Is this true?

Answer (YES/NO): NO